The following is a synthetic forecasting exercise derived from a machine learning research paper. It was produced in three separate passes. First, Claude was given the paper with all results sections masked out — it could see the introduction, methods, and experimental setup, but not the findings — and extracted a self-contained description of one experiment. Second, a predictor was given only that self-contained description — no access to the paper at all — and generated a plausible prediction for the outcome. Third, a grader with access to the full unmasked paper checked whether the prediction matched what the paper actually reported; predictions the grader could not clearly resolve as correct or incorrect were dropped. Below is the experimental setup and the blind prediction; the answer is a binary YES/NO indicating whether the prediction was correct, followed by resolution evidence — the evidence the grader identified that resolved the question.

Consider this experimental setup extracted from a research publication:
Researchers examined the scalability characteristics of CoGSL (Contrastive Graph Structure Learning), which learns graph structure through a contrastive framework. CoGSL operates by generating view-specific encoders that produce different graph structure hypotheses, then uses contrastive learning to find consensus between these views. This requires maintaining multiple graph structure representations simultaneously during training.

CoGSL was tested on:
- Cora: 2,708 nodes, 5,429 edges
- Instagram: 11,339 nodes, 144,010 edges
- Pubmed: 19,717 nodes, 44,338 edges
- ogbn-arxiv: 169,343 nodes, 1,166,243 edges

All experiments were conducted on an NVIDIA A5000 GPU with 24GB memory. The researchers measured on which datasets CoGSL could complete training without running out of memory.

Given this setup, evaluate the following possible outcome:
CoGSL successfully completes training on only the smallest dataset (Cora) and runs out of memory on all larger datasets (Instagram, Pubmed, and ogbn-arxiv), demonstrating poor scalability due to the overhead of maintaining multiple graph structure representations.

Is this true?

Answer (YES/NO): NO